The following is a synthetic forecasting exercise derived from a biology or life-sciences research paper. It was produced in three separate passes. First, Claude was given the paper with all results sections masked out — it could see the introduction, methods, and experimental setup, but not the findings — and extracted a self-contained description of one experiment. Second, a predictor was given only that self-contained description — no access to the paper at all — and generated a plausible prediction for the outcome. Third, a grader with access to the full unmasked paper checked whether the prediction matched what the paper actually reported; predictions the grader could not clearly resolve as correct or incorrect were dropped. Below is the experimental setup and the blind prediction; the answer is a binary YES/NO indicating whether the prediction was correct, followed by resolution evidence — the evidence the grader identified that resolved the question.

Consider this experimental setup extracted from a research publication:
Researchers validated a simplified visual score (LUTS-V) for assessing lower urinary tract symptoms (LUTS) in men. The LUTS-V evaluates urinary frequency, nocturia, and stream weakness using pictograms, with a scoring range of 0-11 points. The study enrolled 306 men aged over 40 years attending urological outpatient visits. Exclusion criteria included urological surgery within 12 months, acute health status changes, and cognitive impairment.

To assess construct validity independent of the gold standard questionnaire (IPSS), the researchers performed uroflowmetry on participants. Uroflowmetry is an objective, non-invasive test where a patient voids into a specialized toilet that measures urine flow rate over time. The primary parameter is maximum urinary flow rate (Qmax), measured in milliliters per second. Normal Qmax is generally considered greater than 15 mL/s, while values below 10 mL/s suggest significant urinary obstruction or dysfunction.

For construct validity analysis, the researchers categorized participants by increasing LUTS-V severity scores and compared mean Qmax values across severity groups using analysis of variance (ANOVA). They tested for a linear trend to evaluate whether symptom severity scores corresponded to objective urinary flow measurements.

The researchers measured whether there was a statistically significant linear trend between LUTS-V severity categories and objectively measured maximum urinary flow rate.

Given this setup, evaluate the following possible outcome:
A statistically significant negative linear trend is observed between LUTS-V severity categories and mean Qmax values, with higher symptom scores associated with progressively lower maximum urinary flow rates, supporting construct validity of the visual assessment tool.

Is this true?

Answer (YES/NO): YES